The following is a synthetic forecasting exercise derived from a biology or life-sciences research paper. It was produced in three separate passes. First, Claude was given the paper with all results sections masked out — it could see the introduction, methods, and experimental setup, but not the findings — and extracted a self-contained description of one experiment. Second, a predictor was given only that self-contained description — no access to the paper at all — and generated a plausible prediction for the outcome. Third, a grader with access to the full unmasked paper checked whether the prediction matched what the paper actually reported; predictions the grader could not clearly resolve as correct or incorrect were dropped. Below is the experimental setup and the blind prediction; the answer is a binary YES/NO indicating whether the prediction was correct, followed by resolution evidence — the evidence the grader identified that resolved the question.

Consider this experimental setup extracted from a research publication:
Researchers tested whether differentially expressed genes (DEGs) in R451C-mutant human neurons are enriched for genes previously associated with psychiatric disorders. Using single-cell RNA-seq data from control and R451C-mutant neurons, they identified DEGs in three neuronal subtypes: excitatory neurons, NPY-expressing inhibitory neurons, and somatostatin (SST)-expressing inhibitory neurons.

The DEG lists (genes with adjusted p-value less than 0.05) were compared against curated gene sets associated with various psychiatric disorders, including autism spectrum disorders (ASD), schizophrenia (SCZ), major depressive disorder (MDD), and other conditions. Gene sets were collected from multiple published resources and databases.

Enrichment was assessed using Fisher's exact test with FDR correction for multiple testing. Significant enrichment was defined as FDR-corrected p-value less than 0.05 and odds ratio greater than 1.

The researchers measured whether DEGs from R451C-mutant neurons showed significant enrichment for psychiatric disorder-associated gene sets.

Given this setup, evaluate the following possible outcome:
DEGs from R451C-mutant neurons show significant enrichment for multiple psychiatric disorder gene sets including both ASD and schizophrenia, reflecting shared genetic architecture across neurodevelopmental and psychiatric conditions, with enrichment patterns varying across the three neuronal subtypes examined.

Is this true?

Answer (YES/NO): YES